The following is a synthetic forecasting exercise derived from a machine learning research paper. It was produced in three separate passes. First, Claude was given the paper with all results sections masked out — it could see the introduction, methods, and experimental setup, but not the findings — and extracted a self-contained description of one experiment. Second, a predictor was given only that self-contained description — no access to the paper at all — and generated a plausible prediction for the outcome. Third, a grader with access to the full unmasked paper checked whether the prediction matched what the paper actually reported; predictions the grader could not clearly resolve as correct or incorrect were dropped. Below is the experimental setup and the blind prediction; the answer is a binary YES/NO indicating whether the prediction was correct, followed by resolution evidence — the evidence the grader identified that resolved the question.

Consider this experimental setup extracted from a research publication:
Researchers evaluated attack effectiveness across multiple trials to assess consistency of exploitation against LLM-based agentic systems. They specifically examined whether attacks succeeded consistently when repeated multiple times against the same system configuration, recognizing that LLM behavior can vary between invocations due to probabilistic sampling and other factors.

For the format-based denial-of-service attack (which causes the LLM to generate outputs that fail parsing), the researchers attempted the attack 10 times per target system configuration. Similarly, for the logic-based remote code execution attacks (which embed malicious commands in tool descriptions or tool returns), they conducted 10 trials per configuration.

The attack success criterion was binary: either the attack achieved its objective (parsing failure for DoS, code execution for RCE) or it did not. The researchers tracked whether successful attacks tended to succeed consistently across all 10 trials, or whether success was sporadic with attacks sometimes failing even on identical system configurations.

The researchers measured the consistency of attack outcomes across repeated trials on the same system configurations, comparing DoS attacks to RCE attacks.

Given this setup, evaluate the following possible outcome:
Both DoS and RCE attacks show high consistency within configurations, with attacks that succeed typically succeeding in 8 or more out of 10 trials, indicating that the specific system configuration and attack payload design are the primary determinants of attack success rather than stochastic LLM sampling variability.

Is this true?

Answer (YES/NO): NO